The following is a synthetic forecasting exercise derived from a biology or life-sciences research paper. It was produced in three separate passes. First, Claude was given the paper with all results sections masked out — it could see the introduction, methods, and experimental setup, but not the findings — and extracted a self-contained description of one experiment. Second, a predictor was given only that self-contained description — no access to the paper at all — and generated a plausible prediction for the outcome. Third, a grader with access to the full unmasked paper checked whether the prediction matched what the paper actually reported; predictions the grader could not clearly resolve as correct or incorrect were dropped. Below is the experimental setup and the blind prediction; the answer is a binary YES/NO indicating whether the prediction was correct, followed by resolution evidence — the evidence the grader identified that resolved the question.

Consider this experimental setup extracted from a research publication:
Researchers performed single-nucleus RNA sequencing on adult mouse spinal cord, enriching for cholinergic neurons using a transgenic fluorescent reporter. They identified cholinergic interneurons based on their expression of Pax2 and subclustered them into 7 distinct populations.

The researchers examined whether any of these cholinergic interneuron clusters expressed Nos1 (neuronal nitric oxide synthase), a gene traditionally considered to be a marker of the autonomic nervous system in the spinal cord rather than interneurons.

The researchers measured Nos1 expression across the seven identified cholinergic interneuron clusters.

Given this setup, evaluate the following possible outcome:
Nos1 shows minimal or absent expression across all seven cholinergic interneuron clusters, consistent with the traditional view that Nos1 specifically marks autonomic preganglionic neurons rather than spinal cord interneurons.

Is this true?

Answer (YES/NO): NO